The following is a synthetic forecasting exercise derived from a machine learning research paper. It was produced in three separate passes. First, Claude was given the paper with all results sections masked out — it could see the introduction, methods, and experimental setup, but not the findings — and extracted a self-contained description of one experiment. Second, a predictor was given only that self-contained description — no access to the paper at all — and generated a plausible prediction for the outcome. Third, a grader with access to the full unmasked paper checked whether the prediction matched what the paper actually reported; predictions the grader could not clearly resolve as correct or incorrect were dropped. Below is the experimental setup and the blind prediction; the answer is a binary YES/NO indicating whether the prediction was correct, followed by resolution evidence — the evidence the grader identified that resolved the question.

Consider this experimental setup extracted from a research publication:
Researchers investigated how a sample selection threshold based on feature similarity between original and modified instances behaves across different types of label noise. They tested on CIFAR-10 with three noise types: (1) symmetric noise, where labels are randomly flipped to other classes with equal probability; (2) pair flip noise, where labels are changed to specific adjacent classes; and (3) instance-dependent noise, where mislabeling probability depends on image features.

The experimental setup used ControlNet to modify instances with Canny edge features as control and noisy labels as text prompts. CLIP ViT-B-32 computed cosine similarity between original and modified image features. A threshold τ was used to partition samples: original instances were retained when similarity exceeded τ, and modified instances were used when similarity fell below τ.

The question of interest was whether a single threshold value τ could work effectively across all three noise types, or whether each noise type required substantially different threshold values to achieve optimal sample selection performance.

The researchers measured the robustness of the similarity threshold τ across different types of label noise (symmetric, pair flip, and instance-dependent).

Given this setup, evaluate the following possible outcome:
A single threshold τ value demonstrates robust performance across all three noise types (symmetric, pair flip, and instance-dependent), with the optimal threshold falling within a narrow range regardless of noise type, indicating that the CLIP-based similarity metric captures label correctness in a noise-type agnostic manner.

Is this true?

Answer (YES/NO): YES